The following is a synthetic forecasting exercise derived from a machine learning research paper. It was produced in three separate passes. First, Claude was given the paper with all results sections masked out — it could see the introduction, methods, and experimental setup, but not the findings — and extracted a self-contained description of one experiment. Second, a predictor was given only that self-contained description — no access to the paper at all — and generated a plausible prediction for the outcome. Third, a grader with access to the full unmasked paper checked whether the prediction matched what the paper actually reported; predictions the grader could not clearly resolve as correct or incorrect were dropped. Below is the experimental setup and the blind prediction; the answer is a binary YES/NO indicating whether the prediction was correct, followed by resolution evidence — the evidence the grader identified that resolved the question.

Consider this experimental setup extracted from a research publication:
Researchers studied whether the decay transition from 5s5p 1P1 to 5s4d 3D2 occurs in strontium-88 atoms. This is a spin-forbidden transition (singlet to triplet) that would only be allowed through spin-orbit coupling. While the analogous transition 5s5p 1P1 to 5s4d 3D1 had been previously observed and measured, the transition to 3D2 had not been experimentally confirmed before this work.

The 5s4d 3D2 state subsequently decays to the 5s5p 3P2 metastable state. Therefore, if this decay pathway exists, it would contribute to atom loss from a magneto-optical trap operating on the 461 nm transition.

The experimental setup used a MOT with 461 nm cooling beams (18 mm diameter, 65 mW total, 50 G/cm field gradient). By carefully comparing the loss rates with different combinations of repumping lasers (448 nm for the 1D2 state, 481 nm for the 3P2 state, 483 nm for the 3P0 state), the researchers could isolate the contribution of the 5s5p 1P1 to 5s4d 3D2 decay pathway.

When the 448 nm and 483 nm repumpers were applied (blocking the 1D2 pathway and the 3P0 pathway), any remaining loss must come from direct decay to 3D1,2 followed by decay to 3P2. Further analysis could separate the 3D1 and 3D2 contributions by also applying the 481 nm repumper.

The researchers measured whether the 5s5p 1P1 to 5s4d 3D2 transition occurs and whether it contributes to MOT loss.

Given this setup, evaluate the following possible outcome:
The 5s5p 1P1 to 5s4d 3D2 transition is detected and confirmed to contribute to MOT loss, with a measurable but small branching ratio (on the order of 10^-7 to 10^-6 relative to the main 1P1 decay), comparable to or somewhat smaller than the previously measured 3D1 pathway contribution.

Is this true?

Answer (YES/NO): NO